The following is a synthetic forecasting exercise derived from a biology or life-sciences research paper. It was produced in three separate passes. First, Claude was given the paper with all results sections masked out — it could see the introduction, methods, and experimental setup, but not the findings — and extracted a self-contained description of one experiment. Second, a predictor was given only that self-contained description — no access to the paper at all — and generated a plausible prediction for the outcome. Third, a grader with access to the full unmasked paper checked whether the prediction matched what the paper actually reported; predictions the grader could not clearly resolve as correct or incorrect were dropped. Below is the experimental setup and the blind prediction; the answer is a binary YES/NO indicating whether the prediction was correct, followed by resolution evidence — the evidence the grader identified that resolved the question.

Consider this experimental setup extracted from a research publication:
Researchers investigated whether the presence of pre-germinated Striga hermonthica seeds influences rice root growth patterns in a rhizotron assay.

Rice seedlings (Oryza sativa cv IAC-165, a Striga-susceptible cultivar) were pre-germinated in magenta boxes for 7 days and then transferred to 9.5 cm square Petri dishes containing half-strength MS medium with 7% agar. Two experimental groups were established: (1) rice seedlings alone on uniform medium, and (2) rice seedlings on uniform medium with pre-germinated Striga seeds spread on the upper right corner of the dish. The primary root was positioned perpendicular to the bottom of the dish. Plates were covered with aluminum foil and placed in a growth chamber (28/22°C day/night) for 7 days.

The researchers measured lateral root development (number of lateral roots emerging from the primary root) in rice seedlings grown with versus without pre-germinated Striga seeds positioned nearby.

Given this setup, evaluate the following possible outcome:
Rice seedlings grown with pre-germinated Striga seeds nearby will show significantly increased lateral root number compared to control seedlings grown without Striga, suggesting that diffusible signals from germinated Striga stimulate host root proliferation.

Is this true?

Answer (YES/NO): YES